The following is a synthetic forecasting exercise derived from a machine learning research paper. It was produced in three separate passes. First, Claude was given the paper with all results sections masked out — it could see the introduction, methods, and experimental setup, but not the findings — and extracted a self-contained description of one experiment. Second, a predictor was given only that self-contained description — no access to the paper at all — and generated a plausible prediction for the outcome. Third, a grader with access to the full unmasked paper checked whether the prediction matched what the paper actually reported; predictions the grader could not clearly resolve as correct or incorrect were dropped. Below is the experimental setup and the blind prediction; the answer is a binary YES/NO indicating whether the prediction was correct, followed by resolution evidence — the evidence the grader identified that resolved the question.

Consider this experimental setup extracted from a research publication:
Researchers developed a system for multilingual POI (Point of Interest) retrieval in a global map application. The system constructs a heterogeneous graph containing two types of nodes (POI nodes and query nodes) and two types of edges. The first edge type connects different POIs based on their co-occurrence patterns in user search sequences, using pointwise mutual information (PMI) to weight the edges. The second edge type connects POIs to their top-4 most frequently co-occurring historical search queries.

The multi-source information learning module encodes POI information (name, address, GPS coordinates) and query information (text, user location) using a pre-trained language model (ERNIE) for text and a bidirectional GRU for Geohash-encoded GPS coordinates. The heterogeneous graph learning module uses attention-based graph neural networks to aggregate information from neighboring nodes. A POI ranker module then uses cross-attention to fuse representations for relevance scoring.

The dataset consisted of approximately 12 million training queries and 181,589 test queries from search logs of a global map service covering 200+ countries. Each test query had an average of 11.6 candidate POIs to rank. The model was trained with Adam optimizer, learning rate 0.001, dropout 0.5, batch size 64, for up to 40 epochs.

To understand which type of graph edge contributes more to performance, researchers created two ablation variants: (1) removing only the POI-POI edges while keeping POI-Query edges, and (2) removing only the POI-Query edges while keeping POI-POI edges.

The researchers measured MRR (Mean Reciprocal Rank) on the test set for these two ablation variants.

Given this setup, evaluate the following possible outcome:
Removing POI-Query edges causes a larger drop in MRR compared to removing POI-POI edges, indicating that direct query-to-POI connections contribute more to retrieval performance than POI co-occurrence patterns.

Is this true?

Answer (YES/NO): YES